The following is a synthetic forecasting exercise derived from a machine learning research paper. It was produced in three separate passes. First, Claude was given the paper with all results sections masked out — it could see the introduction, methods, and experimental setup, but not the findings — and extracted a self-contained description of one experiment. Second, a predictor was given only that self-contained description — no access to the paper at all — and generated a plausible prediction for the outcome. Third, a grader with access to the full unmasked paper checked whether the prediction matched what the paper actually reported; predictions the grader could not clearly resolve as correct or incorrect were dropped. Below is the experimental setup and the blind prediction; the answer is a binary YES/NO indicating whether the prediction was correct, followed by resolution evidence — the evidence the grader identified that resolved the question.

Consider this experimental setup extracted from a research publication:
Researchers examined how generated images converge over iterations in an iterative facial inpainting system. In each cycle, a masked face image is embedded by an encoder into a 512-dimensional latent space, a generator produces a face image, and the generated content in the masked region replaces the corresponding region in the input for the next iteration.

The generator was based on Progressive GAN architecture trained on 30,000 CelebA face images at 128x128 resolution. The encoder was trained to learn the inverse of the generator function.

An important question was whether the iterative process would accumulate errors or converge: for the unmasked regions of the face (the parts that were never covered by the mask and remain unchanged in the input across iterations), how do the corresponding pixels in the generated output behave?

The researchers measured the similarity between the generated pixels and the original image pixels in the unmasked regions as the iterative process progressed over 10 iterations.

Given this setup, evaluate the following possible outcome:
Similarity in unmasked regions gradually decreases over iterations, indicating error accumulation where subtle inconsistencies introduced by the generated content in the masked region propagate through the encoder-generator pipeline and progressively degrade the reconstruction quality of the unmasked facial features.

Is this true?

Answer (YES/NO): NO